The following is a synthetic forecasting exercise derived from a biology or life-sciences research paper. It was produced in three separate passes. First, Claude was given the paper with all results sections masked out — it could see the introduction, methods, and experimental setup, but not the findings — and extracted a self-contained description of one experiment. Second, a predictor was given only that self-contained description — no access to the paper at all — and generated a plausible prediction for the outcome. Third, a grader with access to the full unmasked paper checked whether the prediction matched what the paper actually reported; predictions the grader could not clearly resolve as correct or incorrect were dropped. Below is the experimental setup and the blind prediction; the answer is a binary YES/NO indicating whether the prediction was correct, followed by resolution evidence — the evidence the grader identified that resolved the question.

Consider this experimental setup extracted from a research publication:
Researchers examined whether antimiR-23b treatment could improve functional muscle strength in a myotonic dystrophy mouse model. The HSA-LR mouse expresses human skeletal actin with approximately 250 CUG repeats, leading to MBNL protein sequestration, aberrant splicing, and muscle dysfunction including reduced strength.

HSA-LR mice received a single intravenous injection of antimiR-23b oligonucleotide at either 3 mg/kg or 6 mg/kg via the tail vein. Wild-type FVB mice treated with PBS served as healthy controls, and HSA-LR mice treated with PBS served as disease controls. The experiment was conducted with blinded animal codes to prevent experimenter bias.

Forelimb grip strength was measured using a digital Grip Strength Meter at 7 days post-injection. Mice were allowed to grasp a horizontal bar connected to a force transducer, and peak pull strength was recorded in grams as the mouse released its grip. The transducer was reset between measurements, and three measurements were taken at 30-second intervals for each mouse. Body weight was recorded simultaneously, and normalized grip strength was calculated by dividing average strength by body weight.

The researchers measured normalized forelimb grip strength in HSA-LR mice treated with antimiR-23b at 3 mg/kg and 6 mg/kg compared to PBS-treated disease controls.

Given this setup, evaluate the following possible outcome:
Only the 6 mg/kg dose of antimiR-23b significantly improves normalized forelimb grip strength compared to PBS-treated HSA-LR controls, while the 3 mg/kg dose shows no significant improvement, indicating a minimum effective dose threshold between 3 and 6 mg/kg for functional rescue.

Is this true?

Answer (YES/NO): NO